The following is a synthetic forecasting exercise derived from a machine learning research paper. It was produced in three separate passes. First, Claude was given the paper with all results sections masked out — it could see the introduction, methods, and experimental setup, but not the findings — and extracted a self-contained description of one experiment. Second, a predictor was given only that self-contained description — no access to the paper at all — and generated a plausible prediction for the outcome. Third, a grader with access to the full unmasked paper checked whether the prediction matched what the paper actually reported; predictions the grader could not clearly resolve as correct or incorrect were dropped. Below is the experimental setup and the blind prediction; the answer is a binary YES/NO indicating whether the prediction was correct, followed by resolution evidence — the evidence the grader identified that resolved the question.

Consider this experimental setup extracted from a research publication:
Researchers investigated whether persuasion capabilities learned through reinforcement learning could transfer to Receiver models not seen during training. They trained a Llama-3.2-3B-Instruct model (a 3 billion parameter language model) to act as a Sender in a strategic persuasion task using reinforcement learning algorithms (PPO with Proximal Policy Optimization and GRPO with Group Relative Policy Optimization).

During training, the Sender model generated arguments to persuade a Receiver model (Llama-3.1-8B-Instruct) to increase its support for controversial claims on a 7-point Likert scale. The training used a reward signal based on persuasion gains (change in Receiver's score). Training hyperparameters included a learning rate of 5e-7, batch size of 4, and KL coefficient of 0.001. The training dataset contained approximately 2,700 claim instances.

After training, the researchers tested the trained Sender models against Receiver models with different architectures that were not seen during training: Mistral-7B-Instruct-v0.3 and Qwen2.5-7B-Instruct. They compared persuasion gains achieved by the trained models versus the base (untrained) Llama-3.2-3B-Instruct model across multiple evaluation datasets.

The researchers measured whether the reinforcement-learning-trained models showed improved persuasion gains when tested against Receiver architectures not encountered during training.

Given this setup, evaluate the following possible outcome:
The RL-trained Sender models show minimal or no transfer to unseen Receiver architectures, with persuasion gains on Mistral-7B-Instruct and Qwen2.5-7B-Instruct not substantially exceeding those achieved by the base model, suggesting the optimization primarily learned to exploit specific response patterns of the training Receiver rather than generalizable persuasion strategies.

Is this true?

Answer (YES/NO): NO